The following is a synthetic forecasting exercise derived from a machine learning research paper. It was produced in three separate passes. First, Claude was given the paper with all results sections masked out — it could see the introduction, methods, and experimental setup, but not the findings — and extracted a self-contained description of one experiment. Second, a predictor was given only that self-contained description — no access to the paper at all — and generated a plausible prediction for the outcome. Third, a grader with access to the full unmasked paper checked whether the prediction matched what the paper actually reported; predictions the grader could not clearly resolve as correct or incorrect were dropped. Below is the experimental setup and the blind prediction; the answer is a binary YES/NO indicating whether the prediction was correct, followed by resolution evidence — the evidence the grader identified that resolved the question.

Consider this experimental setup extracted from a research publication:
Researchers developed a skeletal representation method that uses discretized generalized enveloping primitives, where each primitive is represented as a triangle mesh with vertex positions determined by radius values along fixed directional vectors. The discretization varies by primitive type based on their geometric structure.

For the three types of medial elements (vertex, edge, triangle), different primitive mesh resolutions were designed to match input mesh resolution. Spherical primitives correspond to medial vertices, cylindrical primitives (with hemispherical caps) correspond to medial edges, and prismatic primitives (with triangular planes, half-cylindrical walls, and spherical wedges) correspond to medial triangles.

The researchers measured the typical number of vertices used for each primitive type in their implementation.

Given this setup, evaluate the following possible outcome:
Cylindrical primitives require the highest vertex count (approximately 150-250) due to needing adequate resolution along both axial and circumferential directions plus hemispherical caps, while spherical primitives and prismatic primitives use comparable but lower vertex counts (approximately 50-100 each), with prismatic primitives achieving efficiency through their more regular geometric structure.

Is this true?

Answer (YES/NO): NO